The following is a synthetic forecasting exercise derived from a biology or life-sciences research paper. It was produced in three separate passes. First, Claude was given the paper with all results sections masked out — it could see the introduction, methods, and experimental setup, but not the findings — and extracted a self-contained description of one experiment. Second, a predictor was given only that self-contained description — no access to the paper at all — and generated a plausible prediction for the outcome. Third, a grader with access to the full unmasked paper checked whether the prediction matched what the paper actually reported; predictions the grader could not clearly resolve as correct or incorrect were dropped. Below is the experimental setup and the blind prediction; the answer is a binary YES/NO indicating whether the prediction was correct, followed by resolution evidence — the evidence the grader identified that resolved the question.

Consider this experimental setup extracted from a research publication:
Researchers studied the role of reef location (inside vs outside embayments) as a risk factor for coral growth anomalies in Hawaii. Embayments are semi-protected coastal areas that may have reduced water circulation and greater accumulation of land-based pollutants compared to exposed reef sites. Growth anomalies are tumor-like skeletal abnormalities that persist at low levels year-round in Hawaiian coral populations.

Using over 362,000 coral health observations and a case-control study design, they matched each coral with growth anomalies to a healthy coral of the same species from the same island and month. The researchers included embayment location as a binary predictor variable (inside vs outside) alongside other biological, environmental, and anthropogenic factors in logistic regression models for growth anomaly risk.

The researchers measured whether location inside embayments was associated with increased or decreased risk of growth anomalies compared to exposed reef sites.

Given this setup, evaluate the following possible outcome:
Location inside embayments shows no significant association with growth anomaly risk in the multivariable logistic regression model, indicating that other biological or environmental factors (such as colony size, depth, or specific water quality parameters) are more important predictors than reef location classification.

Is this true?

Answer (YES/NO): NO